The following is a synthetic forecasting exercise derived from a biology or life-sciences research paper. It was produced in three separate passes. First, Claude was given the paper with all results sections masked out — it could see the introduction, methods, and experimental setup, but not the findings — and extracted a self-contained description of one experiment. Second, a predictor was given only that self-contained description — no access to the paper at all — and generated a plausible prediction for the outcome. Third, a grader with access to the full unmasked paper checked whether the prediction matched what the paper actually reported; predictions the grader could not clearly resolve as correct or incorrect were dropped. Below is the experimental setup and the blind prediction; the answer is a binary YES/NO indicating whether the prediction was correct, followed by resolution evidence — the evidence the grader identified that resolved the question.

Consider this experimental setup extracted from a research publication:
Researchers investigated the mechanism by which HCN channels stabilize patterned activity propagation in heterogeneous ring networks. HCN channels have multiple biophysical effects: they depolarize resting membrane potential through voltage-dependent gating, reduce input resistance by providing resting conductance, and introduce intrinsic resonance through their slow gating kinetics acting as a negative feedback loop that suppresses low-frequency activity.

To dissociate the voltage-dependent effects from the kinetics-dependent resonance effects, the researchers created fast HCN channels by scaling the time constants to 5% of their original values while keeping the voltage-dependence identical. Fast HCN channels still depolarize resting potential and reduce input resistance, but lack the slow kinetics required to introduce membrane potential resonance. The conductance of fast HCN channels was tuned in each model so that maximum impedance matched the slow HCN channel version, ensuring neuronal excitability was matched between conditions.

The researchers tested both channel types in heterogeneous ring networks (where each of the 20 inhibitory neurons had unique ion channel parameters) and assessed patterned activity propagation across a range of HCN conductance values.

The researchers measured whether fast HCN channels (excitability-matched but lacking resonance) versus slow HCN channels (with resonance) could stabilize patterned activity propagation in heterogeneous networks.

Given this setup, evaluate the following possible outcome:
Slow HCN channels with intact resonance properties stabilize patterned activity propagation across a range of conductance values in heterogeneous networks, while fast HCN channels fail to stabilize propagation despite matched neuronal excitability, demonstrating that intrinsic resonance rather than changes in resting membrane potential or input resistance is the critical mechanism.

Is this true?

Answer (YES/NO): YES